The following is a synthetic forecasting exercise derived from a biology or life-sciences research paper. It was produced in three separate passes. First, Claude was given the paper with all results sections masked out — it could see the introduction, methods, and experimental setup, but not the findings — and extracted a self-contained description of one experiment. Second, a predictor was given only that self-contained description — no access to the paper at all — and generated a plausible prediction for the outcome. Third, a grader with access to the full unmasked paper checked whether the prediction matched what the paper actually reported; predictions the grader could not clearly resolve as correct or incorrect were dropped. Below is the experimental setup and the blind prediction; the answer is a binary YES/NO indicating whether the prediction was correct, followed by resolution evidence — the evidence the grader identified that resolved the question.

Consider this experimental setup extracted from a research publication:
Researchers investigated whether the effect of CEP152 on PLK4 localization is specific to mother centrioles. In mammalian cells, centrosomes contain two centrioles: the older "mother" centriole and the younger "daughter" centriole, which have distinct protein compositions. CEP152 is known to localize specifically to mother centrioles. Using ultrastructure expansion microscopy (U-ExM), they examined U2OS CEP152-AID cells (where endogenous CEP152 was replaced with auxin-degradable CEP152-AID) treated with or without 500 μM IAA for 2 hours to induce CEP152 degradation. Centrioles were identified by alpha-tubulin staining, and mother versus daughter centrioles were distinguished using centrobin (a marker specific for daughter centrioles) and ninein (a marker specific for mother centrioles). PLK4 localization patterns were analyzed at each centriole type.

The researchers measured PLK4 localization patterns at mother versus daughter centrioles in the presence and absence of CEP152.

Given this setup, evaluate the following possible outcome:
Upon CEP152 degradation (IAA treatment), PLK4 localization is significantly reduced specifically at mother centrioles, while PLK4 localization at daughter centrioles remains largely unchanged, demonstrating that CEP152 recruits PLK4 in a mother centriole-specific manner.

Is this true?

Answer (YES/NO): NO